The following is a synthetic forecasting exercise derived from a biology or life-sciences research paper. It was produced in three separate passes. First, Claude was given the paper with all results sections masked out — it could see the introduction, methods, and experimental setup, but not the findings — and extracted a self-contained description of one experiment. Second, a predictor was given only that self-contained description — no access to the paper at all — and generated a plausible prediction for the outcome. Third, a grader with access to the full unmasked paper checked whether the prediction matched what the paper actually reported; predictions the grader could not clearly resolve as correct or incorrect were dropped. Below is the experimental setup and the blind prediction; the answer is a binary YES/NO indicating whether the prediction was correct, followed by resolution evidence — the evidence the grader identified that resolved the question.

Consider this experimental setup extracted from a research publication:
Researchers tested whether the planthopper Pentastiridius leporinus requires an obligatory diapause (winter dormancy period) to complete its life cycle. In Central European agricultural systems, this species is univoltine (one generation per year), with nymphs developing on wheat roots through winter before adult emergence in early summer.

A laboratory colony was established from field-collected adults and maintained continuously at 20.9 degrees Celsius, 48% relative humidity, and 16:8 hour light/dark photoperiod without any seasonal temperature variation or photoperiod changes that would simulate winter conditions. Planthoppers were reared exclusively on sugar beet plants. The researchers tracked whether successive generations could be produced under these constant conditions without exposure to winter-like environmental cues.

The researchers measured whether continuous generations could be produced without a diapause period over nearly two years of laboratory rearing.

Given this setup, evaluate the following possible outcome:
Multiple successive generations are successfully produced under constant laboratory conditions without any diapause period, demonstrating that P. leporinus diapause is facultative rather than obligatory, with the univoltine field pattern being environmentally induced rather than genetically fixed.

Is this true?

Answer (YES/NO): YES